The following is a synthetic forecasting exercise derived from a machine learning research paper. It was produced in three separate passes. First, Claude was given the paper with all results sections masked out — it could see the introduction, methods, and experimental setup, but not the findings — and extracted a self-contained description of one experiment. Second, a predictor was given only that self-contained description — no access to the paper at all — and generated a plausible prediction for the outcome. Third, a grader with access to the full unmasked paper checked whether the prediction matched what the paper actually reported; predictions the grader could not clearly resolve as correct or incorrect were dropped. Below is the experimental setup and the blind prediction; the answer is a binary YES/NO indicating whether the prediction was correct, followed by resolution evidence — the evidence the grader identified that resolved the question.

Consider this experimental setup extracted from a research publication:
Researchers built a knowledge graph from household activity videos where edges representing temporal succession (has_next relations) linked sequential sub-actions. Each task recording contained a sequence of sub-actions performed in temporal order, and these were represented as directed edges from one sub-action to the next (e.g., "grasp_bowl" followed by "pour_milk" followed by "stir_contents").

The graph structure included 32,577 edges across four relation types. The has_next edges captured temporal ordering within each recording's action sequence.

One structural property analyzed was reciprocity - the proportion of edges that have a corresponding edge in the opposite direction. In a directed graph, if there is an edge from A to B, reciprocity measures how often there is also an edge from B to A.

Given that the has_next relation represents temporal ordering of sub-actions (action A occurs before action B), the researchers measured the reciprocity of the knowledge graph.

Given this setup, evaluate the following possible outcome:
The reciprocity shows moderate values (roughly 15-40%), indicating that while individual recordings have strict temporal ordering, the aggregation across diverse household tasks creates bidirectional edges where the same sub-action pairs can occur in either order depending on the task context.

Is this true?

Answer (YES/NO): NO